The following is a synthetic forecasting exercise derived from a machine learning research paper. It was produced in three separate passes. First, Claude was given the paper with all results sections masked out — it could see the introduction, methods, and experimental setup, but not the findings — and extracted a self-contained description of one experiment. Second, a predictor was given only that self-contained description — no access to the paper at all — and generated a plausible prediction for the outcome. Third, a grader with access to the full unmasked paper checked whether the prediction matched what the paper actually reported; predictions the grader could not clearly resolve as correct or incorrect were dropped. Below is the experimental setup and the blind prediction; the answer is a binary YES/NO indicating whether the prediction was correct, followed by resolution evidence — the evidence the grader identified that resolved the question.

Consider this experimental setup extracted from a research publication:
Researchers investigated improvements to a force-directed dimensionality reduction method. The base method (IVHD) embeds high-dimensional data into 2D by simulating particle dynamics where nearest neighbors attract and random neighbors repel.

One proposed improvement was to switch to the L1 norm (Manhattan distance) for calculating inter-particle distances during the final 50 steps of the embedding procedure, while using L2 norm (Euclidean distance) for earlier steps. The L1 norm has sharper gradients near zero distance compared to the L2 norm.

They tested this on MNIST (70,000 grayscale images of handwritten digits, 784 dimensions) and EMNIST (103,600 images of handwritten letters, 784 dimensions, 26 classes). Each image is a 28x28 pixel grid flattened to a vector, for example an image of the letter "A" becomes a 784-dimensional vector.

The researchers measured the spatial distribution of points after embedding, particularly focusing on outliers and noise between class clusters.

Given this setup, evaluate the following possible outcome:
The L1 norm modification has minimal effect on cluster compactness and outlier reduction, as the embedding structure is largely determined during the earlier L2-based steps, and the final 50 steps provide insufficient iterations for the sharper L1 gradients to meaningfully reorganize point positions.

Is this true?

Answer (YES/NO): NO